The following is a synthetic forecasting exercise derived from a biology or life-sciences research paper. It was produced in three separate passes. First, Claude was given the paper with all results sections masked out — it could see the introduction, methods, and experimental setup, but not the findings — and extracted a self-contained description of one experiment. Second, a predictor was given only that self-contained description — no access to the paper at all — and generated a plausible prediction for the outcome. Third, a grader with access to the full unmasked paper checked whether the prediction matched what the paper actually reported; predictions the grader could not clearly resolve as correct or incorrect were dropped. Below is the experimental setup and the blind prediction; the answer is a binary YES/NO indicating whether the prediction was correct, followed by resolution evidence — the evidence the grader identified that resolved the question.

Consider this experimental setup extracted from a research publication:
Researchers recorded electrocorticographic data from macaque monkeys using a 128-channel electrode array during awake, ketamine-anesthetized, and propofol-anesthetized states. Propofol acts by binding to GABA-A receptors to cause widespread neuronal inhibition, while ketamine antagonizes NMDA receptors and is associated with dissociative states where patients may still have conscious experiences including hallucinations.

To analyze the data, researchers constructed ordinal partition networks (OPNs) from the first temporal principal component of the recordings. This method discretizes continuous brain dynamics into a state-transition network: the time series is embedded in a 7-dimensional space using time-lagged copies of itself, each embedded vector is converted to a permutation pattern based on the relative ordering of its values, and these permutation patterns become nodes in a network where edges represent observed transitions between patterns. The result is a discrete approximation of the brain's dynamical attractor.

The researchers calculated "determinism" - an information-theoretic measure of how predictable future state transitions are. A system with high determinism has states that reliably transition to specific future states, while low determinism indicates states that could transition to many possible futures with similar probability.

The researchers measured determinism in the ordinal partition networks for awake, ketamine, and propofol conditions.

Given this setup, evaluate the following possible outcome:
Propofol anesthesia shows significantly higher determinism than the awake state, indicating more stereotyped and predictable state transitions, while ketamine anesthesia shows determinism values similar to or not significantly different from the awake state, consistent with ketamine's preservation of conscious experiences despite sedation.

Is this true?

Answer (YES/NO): NO